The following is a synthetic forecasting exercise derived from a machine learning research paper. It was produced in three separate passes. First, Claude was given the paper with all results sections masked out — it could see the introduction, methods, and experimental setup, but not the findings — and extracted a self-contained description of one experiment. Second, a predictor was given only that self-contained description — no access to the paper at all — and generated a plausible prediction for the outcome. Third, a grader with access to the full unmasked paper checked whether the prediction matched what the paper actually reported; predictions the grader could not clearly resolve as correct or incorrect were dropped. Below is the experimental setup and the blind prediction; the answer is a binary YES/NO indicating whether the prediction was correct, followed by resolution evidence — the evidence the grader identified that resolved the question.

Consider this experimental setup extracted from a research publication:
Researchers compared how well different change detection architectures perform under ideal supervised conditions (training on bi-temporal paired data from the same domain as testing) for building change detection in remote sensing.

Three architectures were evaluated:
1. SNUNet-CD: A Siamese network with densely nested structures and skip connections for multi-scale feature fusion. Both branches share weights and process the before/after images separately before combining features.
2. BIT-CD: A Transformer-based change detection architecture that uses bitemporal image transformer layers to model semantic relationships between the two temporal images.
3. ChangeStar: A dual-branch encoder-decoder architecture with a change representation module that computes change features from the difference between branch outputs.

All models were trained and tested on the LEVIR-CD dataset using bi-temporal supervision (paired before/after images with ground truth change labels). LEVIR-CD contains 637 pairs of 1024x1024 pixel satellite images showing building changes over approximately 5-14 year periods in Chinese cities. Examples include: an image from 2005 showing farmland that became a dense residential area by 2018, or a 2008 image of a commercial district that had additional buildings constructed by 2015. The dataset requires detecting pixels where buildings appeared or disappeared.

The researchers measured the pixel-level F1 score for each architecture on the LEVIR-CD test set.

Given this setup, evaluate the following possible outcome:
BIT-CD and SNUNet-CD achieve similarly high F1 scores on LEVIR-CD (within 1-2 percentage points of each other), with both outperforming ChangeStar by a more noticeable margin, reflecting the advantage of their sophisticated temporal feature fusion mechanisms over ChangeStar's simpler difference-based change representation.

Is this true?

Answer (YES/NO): NO